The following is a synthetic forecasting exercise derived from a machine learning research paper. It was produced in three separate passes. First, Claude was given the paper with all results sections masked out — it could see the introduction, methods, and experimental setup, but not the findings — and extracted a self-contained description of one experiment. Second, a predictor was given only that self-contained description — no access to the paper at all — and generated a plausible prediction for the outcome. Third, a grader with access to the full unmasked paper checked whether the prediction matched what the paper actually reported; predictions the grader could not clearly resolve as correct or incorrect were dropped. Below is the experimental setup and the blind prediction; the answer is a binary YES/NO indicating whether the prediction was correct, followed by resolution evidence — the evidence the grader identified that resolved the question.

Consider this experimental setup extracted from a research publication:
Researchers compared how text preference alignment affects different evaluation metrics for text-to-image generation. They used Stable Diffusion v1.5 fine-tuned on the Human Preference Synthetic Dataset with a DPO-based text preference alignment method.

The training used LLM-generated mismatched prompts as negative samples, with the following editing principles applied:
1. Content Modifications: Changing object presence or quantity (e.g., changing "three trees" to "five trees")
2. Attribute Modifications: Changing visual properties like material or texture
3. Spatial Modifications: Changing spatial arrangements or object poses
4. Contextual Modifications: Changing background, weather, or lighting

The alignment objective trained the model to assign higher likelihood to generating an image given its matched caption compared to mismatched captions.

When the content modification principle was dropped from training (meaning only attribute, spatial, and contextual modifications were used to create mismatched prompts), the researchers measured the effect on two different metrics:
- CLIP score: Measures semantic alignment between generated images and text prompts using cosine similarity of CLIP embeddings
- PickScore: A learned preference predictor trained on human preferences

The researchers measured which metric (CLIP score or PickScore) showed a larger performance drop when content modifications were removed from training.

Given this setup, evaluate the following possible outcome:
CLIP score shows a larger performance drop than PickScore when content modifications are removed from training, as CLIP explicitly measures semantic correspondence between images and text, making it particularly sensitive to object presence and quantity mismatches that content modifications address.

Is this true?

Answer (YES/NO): YES